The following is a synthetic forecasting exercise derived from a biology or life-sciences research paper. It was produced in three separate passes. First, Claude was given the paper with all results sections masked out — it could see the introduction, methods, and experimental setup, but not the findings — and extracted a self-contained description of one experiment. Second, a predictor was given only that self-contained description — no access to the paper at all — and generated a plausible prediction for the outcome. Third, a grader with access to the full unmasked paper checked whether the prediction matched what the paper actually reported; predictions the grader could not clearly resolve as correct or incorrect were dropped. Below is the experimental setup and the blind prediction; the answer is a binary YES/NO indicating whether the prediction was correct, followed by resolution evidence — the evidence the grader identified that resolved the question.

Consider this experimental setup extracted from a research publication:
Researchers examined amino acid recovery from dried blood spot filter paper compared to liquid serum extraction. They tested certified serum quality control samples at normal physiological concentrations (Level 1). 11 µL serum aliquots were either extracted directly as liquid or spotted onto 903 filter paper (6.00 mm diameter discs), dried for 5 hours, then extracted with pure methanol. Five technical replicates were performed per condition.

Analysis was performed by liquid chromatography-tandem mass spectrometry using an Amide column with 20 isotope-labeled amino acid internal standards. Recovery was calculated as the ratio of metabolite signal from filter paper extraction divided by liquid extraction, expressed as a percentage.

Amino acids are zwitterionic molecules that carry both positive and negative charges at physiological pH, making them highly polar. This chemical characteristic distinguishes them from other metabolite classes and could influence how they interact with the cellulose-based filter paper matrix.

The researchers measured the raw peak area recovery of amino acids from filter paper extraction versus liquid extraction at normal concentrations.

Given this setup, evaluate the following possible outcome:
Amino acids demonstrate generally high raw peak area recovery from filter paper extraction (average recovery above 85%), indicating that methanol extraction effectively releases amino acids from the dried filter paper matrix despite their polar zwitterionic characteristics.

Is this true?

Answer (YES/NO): YES